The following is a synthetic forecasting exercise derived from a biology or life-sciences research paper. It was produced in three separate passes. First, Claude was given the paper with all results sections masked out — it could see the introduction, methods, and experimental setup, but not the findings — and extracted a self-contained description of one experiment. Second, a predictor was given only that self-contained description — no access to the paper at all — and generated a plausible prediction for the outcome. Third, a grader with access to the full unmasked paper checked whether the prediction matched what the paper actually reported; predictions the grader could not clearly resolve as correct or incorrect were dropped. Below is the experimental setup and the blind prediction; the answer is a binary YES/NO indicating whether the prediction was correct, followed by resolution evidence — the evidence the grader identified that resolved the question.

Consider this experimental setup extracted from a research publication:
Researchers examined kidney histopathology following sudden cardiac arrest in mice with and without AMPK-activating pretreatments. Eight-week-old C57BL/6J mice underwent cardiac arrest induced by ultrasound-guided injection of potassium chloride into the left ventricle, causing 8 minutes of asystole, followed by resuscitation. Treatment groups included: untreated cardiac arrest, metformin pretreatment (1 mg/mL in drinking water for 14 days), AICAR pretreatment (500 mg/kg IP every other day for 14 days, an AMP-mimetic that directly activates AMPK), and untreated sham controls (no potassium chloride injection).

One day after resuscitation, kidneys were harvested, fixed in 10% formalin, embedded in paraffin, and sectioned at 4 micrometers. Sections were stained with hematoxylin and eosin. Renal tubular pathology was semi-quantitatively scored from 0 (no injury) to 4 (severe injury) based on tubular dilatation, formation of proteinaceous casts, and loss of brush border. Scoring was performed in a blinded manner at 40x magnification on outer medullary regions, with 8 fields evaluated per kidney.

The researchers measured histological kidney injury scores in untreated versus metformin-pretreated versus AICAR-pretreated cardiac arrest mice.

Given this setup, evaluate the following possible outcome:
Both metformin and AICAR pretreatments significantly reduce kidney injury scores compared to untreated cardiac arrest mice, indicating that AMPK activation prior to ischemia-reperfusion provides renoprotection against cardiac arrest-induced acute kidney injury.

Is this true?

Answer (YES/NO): YES